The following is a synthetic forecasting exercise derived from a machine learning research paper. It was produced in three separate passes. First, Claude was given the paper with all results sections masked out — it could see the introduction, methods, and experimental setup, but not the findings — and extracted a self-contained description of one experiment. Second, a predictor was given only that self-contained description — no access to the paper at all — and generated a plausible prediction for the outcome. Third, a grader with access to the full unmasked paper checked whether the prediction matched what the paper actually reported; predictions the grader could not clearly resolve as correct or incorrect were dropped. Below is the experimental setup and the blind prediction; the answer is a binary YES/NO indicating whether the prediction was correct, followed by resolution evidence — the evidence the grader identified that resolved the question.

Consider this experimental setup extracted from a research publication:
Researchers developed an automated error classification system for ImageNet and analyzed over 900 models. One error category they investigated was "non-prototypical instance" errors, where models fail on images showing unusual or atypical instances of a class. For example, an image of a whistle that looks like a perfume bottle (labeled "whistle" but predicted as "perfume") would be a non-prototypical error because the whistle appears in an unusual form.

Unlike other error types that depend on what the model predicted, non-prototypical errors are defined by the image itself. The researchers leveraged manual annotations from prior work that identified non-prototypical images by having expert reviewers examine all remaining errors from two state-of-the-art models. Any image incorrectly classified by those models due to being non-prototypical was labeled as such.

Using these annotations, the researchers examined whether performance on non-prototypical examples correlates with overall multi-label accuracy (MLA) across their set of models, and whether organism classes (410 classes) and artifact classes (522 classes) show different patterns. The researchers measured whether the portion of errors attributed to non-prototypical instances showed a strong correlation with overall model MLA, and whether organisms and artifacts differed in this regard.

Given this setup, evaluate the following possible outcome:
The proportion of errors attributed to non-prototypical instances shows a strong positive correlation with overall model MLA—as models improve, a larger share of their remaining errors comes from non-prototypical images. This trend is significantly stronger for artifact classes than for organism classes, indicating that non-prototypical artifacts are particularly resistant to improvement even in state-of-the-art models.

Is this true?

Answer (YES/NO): NO